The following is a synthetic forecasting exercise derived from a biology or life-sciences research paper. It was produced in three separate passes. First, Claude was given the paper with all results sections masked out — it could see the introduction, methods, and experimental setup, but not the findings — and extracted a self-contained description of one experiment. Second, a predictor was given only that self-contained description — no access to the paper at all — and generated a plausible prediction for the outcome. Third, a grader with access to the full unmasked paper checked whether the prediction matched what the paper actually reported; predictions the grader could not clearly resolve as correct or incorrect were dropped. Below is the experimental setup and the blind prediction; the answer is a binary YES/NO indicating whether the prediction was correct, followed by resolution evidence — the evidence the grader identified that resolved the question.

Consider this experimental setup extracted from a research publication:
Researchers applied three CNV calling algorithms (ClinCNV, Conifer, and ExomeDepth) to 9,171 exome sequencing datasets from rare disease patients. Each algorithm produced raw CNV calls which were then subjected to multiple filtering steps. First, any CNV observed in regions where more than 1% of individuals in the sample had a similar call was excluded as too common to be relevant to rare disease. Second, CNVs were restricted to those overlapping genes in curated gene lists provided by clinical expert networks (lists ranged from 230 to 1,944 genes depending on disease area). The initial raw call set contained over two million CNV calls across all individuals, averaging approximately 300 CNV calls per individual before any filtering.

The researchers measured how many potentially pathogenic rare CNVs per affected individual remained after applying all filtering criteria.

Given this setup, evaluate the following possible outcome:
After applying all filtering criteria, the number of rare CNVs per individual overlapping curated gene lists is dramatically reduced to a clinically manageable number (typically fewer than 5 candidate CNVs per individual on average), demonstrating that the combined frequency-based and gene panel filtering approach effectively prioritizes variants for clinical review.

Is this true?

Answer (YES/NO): YES